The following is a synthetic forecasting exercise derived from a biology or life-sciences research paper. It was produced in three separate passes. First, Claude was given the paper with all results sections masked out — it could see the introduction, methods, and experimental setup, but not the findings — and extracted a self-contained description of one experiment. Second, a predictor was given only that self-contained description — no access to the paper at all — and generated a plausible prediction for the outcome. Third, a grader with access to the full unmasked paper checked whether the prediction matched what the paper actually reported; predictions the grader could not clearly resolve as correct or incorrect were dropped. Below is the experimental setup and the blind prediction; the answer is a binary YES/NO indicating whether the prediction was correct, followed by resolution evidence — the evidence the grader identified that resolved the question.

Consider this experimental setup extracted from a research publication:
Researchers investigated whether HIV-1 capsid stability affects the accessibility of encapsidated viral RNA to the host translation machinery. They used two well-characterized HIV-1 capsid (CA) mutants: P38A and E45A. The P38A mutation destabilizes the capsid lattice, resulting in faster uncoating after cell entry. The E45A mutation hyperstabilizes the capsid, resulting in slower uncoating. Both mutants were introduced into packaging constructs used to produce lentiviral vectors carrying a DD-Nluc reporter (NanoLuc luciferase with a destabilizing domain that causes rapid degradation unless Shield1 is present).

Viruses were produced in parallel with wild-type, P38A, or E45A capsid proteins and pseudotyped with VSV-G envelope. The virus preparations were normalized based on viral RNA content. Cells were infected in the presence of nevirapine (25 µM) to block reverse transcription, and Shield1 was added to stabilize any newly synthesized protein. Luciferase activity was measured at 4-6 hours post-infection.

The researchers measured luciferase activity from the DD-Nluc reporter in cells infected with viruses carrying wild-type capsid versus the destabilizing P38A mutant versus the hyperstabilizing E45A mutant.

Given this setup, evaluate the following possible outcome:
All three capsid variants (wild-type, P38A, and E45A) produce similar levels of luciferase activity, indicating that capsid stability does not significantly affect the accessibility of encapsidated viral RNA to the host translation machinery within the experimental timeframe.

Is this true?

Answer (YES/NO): NO